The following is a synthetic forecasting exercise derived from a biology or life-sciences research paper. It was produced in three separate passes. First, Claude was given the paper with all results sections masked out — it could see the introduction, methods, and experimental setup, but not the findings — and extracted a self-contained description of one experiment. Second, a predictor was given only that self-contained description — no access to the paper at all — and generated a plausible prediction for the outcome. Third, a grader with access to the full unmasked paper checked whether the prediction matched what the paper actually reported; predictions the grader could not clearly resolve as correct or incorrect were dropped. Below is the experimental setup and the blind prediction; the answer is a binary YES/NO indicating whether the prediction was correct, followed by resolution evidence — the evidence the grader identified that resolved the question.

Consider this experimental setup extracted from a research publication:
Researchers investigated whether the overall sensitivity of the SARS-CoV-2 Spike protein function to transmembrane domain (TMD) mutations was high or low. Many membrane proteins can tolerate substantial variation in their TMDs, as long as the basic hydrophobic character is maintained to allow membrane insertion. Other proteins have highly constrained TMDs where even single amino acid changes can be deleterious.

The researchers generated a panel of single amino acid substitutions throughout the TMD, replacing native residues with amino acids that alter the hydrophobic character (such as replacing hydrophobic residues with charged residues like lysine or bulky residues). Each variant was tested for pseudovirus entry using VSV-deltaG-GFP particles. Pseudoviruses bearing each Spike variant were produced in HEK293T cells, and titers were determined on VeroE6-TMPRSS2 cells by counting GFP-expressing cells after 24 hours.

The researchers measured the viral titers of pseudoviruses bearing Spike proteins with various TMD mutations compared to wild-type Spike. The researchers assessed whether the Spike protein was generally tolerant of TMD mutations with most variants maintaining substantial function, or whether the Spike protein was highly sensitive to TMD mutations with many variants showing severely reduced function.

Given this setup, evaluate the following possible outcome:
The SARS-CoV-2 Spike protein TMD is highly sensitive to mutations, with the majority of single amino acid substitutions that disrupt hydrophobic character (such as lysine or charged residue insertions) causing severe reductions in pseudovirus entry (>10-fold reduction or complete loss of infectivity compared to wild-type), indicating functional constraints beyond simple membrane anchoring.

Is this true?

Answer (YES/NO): NO